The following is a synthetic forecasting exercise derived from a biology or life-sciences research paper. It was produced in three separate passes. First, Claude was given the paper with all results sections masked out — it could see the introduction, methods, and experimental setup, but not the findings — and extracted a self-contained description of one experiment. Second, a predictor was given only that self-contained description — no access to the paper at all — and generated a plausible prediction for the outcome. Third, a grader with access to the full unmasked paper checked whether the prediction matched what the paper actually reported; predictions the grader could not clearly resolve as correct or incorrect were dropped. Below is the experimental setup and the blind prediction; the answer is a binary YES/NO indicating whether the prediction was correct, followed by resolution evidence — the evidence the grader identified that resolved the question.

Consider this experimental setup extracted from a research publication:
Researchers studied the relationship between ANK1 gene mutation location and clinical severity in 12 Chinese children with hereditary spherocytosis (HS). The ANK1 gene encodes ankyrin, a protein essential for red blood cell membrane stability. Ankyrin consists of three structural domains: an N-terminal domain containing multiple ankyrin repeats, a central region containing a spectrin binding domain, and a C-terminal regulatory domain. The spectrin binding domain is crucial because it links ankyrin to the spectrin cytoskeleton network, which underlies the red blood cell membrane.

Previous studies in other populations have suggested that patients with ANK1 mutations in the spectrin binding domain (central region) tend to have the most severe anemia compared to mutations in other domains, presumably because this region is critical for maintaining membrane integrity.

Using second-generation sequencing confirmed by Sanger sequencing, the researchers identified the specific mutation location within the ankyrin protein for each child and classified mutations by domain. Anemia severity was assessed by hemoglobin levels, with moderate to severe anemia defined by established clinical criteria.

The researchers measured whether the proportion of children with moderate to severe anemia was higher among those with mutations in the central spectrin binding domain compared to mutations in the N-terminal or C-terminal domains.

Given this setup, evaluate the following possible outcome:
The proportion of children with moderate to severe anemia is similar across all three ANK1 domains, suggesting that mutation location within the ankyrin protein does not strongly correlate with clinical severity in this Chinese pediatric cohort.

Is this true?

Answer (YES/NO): YES